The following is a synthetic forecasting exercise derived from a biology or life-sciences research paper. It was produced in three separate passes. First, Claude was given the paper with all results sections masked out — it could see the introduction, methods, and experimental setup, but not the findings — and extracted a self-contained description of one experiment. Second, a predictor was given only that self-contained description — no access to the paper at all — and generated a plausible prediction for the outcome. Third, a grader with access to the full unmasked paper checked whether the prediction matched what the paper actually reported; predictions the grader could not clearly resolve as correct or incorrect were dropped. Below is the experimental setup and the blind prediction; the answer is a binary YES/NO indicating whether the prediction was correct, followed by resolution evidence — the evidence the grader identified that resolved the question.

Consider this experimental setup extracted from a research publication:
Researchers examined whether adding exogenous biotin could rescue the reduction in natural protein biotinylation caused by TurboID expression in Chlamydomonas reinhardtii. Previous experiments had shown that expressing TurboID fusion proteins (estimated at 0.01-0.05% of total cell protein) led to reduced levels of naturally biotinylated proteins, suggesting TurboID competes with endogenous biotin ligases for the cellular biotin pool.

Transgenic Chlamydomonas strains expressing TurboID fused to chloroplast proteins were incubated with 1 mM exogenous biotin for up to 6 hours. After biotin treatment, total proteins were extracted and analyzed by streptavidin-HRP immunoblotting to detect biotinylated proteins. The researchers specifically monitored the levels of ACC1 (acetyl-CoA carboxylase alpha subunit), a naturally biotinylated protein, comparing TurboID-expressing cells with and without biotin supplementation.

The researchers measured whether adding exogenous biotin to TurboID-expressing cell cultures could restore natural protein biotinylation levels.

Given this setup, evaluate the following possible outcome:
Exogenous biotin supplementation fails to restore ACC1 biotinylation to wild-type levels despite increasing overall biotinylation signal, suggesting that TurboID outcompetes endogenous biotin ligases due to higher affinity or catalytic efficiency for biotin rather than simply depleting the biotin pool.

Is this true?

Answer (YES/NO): NO